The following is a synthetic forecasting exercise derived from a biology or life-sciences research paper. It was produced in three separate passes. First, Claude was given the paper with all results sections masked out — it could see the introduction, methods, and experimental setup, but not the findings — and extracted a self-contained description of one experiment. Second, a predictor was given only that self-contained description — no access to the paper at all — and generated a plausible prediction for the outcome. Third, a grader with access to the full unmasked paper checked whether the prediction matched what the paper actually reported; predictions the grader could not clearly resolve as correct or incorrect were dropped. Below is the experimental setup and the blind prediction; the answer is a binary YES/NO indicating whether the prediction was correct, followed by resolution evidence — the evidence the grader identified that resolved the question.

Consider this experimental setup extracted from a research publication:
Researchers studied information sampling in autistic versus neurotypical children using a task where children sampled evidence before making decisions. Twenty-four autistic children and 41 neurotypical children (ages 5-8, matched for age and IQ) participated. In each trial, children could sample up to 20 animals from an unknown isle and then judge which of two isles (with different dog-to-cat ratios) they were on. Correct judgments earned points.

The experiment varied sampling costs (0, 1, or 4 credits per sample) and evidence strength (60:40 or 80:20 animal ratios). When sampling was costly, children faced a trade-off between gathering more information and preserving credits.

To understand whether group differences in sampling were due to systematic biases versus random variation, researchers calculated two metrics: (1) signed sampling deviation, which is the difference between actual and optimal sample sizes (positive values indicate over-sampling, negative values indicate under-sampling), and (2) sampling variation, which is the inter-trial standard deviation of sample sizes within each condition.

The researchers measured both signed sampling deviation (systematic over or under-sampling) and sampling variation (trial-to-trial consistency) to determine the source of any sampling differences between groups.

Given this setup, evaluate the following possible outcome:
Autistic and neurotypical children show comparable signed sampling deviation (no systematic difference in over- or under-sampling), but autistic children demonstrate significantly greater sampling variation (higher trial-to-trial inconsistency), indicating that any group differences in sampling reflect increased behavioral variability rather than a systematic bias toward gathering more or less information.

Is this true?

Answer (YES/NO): NO